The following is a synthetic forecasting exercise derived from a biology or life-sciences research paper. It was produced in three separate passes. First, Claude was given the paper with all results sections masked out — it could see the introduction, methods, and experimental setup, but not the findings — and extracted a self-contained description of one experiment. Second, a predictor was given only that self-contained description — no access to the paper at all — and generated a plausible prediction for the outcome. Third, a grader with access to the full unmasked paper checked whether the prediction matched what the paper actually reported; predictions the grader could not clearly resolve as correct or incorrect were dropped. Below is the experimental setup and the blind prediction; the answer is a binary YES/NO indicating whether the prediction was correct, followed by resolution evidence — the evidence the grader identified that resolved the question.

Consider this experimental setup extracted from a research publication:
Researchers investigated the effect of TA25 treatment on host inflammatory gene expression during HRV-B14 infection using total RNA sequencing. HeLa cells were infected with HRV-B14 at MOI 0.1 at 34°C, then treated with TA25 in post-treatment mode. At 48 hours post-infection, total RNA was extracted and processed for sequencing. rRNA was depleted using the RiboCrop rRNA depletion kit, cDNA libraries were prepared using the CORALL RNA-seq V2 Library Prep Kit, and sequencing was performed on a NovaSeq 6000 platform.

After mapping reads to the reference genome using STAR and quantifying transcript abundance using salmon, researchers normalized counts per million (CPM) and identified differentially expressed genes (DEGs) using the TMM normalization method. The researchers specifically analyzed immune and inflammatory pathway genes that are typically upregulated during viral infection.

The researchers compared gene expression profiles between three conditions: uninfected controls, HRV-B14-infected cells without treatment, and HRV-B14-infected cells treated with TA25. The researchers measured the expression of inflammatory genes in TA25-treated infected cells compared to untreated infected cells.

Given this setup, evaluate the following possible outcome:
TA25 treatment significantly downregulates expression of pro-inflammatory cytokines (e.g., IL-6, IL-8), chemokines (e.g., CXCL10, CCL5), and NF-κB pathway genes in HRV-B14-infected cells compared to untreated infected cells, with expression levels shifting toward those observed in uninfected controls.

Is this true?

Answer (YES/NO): NO